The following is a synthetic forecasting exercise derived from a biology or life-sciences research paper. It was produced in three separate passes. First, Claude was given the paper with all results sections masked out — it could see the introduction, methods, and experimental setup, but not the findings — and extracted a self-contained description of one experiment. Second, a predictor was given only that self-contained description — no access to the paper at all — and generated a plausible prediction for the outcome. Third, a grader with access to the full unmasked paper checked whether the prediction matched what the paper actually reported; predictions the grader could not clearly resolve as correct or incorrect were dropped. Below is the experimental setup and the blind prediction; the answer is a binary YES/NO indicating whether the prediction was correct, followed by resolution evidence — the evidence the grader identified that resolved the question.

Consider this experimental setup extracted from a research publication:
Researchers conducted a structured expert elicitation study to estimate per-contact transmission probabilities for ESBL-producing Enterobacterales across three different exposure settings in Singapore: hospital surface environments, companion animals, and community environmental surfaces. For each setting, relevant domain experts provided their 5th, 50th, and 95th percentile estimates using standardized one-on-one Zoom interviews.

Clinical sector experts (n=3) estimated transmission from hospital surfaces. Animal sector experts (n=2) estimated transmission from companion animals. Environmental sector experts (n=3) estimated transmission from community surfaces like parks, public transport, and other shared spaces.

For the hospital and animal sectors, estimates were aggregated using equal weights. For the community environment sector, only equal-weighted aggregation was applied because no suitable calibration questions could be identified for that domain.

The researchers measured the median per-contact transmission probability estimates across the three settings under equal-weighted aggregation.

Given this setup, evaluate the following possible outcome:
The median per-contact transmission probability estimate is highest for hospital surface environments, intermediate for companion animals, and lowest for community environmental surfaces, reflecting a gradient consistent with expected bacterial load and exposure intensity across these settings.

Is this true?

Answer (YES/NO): NO